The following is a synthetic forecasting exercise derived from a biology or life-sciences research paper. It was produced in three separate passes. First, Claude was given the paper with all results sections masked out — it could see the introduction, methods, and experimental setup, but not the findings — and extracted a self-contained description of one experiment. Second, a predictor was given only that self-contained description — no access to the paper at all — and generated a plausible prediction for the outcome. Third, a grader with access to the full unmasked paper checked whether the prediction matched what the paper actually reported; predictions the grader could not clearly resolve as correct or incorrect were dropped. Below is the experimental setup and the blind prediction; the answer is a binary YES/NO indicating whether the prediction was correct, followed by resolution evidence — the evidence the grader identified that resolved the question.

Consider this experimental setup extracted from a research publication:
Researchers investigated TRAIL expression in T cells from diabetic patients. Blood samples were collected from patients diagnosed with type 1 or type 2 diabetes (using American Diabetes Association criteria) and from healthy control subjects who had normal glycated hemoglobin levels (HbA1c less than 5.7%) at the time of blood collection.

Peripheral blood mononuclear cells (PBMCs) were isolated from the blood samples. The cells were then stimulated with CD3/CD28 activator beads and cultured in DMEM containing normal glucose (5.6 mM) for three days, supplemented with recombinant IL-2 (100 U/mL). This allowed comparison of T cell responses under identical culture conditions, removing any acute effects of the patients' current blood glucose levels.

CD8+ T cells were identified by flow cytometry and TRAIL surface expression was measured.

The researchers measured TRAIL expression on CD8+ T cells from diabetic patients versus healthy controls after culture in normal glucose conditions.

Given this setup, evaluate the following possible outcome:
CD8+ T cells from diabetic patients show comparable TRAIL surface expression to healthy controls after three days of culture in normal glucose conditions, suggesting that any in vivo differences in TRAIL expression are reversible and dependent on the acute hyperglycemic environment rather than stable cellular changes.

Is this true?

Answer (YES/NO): NO